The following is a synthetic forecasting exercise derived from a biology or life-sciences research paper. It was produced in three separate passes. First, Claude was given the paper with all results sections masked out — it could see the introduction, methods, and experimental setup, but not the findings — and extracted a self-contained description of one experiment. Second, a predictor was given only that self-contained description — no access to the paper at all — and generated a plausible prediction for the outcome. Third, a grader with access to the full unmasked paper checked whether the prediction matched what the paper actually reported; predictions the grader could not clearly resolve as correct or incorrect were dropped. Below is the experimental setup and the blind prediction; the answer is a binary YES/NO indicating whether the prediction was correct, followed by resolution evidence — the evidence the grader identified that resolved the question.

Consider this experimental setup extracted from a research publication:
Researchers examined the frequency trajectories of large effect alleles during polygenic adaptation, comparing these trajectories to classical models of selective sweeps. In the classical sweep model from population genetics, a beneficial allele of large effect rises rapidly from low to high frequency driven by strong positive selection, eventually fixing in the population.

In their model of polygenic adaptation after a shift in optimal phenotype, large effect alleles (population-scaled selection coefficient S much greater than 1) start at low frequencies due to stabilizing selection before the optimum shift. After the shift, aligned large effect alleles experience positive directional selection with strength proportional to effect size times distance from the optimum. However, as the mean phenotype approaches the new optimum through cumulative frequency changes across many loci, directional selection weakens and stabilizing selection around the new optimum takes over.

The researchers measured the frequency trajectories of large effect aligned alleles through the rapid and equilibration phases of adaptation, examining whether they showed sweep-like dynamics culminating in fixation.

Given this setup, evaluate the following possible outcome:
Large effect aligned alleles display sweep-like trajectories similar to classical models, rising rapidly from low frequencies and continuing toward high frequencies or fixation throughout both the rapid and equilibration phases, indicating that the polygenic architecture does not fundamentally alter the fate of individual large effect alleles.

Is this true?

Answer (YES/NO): NO